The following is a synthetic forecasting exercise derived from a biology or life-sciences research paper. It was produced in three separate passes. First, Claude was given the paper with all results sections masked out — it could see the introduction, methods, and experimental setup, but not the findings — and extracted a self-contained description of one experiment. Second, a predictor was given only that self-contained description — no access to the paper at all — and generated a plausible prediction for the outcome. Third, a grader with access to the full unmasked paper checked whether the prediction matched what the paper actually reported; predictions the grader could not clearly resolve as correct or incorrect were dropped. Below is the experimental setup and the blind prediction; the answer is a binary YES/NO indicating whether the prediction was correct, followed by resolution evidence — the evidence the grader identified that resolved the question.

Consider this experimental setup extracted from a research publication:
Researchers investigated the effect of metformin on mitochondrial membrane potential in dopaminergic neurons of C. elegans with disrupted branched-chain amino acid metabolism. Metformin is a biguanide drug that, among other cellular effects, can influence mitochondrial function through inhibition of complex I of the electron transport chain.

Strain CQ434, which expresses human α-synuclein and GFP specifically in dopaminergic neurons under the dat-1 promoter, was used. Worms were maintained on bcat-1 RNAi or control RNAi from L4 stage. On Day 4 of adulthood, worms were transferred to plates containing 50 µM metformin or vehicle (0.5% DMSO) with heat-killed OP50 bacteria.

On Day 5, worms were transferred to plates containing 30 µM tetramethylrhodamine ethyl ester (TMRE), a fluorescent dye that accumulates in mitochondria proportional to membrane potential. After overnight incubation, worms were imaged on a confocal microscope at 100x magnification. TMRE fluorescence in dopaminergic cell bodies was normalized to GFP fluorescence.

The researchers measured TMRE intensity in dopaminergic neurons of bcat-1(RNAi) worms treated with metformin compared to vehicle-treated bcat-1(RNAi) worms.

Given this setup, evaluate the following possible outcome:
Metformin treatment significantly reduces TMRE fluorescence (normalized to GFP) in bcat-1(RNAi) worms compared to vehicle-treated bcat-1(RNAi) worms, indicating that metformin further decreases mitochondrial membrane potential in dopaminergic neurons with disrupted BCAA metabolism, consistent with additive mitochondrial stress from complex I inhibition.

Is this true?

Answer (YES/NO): NO